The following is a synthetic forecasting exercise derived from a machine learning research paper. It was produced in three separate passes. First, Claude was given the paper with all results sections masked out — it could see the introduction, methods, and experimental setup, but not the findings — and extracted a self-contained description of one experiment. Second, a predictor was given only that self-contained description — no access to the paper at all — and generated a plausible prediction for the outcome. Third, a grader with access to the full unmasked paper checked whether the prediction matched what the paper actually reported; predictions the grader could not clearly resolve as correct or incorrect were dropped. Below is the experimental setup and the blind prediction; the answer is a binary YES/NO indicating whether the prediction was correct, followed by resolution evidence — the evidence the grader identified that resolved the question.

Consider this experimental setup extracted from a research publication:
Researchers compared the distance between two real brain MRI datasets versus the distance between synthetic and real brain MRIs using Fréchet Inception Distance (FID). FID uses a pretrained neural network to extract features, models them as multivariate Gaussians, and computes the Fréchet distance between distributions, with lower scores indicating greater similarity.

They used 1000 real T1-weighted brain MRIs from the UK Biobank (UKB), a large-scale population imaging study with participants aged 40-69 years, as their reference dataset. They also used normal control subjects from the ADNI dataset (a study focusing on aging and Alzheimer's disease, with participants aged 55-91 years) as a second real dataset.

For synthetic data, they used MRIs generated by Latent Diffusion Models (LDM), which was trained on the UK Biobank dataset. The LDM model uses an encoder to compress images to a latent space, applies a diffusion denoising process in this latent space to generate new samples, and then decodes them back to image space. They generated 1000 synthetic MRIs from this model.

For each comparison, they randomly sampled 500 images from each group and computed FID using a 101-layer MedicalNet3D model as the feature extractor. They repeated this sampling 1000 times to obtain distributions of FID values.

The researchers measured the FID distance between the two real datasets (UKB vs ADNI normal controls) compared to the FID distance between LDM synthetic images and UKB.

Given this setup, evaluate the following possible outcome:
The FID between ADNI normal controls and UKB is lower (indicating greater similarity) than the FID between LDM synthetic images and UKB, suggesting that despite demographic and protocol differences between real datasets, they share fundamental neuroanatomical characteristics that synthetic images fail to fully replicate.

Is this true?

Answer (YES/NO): NO